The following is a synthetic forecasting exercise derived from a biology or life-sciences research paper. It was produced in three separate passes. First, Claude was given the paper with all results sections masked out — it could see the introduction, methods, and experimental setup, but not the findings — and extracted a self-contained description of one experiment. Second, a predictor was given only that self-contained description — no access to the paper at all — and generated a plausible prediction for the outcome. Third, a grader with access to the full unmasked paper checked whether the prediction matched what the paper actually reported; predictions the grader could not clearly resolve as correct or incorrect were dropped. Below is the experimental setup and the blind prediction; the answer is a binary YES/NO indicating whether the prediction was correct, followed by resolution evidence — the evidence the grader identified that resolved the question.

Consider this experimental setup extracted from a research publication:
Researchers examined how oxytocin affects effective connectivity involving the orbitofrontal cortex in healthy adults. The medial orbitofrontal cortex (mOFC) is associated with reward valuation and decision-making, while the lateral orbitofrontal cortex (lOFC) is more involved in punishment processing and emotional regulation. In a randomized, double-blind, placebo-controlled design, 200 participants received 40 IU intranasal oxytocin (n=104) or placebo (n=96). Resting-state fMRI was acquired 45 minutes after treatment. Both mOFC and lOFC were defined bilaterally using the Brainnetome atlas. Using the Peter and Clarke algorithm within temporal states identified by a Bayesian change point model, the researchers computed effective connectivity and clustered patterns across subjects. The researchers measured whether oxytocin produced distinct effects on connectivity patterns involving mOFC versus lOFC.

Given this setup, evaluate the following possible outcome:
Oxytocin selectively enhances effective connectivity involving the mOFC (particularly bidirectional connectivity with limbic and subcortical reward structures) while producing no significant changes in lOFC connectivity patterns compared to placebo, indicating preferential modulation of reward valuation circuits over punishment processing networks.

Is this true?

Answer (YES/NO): NO